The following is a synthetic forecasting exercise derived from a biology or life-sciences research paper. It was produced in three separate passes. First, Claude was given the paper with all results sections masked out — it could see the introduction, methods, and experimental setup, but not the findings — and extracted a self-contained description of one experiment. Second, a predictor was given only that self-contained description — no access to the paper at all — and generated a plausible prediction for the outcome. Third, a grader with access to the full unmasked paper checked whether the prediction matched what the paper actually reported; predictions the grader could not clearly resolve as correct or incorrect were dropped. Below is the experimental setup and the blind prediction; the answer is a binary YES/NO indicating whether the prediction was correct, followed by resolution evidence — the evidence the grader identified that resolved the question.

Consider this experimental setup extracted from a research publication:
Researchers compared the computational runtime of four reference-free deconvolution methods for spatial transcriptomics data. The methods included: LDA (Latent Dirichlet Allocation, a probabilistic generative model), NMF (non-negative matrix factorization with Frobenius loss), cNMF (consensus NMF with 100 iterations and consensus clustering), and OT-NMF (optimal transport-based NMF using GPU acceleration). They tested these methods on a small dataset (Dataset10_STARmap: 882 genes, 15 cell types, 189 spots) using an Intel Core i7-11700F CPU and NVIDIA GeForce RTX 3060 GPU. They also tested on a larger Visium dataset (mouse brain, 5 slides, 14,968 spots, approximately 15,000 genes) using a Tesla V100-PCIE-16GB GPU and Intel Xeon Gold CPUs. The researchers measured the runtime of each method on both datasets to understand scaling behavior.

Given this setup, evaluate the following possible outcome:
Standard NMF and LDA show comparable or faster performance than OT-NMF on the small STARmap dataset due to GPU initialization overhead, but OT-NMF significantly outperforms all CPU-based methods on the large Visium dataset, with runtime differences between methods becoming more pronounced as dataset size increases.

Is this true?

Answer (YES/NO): NO